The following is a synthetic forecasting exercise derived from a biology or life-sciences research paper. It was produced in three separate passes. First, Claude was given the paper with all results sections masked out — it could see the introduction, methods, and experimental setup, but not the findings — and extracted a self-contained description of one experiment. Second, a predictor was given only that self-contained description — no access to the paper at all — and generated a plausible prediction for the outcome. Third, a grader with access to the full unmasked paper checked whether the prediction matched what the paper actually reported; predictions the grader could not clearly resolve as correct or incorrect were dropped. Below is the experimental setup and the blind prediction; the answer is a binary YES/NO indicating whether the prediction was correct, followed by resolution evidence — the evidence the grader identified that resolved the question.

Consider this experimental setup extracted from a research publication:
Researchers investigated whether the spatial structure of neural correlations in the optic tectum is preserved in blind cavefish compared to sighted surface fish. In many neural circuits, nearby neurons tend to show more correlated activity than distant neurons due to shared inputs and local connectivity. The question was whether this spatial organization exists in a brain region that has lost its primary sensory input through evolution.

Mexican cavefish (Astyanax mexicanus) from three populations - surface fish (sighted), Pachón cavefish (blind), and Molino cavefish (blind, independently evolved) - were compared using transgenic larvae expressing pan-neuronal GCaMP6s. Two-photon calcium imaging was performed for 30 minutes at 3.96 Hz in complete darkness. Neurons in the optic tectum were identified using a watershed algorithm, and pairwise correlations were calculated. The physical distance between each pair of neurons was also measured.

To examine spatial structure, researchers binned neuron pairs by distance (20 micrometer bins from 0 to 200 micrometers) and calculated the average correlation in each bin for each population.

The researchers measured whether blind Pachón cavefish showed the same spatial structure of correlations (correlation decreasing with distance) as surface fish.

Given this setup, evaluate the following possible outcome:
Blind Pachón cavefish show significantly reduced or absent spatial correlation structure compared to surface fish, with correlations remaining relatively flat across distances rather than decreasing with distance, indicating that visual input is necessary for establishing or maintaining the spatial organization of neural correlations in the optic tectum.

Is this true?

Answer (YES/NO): NO